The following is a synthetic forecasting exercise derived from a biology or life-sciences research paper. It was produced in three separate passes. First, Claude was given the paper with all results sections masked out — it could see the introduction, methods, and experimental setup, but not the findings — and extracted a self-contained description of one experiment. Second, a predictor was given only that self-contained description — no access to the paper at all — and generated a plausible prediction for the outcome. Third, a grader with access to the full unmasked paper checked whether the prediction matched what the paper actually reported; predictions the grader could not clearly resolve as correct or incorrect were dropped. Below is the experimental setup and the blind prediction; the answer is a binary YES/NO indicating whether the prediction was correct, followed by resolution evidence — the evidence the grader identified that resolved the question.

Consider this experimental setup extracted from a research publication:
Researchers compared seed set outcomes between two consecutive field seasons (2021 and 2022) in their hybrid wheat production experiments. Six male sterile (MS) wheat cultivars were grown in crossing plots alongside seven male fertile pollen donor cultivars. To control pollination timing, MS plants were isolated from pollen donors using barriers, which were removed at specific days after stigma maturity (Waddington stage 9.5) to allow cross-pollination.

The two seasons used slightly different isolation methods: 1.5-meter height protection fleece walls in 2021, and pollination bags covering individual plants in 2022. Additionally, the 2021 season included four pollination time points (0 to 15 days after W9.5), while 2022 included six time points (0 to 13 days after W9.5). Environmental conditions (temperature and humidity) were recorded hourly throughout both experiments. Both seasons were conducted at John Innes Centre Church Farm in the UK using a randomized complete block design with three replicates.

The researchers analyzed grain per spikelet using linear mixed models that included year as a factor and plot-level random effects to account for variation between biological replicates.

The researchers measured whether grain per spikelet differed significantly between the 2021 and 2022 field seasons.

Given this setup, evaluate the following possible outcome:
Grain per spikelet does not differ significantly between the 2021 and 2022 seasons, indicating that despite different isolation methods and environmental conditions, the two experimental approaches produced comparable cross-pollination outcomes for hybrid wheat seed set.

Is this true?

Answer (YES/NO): NO